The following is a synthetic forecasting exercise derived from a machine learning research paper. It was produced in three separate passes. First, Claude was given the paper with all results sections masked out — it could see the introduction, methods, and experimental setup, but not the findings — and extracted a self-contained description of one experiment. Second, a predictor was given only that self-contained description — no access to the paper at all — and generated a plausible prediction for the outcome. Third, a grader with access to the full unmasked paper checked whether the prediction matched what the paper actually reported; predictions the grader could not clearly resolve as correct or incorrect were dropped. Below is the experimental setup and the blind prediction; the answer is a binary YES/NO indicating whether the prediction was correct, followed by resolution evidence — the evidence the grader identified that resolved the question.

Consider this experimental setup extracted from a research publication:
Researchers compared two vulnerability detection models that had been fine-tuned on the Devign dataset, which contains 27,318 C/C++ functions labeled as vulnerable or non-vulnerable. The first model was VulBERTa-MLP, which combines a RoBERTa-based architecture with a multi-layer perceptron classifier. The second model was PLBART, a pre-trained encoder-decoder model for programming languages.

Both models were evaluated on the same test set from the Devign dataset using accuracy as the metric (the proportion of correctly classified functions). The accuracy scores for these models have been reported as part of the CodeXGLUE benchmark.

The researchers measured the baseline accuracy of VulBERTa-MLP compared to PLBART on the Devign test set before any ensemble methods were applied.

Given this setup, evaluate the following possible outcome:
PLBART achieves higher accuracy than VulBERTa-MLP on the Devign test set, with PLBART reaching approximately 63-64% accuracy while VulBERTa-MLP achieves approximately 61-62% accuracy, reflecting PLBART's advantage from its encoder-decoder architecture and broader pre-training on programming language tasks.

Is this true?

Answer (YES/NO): NO